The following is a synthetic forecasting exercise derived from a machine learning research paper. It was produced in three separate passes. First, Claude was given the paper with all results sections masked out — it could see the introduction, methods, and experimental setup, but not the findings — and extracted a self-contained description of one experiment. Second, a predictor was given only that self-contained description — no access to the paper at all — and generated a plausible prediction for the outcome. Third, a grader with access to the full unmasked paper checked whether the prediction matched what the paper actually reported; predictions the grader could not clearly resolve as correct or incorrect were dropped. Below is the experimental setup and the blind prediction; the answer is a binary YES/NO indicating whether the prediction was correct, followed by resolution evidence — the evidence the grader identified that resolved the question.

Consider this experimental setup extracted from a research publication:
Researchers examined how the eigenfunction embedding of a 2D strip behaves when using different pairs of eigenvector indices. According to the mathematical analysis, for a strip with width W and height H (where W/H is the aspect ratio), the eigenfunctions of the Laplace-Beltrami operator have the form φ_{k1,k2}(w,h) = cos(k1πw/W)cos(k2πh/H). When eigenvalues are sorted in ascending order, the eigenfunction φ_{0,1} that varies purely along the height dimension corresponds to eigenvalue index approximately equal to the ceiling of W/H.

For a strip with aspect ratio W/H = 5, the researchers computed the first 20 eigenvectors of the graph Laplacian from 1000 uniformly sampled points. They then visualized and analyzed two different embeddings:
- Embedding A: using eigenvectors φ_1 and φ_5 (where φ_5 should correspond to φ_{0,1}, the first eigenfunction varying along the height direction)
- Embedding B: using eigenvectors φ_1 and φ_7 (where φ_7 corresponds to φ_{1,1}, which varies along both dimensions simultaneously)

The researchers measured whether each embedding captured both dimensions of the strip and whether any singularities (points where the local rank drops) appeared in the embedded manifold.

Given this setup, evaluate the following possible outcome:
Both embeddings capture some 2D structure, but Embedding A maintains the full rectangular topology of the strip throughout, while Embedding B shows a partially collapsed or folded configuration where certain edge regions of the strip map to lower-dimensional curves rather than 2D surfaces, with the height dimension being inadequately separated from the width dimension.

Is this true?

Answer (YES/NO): NO